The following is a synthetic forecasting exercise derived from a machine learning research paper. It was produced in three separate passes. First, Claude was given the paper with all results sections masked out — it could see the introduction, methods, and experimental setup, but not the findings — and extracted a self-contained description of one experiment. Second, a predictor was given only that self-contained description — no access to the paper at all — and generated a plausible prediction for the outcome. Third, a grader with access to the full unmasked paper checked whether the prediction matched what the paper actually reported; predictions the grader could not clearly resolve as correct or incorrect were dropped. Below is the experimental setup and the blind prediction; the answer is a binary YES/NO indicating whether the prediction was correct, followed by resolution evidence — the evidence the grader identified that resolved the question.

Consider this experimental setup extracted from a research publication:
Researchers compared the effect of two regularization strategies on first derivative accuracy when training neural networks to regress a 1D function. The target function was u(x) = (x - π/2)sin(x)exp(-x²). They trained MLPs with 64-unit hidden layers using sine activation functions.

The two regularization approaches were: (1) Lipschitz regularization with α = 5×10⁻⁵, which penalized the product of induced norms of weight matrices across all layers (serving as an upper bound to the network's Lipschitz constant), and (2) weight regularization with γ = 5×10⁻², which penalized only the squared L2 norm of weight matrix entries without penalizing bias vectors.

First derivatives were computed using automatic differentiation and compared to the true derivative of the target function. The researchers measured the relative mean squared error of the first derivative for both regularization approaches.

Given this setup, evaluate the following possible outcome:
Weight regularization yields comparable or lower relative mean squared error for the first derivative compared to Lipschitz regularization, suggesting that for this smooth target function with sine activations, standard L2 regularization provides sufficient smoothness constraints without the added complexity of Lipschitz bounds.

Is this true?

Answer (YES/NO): YES